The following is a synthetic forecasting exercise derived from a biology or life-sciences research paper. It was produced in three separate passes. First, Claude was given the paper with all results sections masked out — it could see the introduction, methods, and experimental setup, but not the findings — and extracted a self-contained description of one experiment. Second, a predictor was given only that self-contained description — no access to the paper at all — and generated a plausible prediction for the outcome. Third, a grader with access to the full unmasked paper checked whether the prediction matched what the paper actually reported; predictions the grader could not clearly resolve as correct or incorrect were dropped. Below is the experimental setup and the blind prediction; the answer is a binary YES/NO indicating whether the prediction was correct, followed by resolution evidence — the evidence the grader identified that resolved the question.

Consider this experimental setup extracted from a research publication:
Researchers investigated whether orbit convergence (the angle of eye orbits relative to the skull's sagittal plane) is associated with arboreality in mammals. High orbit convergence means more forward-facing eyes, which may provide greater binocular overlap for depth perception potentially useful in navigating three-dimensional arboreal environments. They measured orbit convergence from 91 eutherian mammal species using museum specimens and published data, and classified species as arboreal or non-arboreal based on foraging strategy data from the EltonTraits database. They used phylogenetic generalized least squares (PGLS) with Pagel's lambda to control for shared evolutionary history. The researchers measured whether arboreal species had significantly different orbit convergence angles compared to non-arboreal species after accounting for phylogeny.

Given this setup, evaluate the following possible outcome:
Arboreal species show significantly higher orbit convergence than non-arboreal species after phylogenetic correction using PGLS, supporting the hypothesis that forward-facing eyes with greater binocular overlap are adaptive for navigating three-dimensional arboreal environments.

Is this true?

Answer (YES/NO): NO